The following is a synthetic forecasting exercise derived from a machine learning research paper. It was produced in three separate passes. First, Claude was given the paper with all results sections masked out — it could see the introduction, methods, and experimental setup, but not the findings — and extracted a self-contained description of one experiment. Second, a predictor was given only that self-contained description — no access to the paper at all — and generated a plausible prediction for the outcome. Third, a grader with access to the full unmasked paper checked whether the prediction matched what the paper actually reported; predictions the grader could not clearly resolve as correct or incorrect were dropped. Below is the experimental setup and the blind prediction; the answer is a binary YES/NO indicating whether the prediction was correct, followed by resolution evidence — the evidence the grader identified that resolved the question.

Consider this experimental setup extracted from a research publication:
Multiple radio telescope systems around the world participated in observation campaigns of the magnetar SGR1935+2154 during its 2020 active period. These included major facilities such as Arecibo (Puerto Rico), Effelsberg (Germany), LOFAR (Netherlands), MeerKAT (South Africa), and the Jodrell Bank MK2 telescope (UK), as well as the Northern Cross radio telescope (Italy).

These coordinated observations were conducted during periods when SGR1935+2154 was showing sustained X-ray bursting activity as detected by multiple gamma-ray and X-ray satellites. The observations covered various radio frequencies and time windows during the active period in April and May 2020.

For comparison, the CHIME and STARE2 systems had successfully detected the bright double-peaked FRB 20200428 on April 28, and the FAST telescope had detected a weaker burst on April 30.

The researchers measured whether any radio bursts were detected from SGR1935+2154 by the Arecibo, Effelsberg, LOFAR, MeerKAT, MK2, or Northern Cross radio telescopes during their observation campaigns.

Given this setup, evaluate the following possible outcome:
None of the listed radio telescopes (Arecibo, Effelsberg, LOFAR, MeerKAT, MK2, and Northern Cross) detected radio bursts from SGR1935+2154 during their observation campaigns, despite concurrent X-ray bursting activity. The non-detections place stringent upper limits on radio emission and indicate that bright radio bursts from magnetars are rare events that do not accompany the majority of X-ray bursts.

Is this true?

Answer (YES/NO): NO